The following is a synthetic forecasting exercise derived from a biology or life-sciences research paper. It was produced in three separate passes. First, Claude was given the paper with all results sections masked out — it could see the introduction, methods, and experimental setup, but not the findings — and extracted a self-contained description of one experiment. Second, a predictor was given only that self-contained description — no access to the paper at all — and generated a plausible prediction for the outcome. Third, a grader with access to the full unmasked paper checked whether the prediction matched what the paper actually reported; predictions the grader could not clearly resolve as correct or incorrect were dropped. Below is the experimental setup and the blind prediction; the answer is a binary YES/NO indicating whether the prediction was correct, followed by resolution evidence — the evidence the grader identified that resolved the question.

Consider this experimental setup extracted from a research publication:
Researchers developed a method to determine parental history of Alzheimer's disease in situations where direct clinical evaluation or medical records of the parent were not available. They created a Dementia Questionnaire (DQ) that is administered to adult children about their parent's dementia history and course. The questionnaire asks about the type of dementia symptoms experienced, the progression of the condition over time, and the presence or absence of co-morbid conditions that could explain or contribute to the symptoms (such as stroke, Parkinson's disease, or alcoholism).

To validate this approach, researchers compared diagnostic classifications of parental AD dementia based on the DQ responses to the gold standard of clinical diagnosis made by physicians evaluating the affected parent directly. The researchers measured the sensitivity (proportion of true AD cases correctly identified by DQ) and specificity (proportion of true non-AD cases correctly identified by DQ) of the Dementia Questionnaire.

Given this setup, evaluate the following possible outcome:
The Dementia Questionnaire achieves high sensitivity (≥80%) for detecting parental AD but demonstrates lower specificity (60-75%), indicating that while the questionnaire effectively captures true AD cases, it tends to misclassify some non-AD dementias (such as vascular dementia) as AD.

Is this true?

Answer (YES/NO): NO